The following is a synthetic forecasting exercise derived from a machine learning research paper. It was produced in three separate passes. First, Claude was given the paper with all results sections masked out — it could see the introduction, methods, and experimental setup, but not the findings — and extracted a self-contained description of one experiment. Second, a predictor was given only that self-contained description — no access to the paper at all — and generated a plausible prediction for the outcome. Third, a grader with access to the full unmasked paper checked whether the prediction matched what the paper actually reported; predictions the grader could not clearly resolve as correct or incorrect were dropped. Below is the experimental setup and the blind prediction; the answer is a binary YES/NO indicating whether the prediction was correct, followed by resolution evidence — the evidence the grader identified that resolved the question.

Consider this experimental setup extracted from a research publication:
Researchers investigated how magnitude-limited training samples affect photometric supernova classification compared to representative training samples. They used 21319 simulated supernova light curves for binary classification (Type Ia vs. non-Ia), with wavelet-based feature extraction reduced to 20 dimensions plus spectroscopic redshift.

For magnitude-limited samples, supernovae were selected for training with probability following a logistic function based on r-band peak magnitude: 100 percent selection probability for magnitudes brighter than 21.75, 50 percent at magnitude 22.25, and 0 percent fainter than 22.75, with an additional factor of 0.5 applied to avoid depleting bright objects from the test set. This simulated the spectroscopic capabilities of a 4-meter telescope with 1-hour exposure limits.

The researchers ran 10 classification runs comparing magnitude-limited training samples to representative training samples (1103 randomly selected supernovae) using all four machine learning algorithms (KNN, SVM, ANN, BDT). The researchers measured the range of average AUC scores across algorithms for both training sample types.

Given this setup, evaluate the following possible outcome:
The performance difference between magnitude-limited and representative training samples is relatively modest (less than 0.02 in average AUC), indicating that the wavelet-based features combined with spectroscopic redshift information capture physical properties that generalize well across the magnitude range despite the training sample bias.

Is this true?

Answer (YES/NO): NO